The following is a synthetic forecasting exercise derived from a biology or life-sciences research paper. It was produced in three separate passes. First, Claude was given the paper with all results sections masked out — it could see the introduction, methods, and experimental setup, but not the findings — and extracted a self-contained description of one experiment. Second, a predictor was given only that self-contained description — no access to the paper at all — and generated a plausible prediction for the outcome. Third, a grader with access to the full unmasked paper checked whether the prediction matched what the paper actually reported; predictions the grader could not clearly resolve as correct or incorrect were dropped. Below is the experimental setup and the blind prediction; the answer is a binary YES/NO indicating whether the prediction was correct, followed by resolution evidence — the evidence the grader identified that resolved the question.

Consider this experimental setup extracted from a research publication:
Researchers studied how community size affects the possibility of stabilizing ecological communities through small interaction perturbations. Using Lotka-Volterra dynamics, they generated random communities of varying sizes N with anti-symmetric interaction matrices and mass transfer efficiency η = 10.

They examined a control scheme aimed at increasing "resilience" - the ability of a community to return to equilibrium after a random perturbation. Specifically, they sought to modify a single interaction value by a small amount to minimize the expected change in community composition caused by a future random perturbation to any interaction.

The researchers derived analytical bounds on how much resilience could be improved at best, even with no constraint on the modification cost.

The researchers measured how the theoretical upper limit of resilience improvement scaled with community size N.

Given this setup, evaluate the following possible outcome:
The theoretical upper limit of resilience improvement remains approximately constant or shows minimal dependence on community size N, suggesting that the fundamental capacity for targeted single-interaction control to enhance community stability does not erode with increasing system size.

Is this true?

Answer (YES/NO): NO